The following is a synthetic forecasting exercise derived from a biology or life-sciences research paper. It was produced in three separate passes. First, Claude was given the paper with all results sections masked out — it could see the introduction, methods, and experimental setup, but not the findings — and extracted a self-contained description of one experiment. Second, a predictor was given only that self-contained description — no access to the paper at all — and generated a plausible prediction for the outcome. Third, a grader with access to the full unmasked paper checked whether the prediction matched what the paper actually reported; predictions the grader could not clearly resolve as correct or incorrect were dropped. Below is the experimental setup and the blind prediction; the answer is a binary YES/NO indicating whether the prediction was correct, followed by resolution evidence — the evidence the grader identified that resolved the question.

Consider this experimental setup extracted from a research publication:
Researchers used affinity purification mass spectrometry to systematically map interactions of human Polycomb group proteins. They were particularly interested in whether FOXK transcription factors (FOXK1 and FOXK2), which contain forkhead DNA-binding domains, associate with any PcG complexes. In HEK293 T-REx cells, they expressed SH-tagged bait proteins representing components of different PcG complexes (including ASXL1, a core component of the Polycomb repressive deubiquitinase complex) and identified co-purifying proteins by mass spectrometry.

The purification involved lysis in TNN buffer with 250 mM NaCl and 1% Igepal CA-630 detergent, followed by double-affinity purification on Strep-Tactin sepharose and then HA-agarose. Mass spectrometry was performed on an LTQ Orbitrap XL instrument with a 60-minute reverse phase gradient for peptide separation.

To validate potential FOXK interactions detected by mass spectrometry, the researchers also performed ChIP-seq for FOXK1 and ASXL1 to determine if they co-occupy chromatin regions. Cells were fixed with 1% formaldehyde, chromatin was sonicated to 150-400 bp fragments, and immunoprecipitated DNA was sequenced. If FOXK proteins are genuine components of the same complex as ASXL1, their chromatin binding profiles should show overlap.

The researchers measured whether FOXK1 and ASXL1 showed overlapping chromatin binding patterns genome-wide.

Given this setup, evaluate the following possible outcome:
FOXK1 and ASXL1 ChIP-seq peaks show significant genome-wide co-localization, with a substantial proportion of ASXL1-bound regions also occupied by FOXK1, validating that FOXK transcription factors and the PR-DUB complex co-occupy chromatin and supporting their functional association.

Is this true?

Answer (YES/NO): YES